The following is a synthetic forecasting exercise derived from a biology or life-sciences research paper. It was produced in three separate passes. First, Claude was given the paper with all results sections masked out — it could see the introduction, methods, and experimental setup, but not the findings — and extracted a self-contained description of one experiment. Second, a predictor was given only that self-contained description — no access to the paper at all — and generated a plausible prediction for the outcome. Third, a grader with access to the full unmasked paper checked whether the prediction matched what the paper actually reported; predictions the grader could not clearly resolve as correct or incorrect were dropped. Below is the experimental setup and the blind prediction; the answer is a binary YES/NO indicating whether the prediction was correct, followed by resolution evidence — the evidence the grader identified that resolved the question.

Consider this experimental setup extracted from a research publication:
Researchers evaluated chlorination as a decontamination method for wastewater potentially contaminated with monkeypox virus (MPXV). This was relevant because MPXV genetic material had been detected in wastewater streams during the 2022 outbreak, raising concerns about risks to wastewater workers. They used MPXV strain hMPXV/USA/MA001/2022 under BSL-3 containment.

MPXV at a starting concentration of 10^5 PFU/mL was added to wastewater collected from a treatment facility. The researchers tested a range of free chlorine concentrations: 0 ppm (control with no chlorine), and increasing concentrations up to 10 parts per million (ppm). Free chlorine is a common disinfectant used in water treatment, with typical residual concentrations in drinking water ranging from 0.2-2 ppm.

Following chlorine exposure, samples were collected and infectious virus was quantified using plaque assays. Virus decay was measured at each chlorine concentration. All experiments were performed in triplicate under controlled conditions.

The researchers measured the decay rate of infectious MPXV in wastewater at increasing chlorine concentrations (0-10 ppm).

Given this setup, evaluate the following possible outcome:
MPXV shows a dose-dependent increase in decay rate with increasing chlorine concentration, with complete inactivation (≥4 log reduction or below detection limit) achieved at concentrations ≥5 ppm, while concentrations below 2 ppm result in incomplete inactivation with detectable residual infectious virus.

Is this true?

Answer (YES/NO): NO